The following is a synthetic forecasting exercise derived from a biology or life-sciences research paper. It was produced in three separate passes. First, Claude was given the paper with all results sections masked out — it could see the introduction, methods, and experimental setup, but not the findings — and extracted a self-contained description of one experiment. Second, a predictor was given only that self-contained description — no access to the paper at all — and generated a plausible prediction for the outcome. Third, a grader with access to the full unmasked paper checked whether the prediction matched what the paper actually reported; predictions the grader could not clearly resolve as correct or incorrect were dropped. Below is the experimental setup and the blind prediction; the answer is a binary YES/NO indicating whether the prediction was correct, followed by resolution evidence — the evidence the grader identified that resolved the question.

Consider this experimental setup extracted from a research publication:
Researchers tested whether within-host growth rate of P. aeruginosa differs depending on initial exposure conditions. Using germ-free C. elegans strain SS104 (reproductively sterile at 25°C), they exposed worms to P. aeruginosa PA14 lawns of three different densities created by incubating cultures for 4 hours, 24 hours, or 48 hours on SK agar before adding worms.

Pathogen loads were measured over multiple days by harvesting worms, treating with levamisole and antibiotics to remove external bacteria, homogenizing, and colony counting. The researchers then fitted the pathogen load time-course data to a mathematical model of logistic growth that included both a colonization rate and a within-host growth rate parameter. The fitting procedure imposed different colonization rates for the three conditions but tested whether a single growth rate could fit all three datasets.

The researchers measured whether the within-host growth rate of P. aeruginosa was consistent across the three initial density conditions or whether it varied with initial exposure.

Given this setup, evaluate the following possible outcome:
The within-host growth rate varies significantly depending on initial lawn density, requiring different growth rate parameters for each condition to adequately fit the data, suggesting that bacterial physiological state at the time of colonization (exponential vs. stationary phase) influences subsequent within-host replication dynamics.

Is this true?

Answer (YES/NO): NO